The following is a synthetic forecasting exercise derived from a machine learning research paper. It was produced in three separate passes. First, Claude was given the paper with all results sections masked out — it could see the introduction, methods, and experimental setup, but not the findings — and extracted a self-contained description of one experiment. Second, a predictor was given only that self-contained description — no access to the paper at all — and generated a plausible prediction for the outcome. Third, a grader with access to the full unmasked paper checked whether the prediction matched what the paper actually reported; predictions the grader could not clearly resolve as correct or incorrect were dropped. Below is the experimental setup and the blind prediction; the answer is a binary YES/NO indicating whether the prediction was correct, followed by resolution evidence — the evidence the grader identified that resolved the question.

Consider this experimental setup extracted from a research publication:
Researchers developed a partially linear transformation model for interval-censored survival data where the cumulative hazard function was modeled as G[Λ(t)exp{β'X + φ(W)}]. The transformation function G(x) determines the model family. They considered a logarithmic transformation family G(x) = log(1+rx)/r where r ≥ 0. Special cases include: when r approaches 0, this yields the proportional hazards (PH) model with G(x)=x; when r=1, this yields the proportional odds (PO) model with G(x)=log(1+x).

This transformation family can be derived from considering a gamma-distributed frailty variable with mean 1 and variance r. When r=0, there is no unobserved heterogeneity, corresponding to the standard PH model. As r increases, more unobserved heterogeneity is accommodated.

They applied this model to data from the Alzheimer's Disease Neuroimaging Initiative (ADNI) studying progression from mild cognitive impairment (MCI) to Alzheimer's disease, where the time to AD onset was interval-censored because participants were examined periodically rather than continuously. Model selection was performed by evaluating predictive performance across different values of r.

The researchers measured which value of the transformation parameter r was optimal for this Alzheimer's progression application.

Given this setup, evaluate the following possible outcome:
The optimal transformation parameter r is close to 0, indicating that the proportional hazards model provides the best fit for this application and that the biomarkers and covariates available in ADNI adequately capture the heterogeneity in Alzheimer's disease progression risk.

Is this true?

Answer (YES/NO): NO